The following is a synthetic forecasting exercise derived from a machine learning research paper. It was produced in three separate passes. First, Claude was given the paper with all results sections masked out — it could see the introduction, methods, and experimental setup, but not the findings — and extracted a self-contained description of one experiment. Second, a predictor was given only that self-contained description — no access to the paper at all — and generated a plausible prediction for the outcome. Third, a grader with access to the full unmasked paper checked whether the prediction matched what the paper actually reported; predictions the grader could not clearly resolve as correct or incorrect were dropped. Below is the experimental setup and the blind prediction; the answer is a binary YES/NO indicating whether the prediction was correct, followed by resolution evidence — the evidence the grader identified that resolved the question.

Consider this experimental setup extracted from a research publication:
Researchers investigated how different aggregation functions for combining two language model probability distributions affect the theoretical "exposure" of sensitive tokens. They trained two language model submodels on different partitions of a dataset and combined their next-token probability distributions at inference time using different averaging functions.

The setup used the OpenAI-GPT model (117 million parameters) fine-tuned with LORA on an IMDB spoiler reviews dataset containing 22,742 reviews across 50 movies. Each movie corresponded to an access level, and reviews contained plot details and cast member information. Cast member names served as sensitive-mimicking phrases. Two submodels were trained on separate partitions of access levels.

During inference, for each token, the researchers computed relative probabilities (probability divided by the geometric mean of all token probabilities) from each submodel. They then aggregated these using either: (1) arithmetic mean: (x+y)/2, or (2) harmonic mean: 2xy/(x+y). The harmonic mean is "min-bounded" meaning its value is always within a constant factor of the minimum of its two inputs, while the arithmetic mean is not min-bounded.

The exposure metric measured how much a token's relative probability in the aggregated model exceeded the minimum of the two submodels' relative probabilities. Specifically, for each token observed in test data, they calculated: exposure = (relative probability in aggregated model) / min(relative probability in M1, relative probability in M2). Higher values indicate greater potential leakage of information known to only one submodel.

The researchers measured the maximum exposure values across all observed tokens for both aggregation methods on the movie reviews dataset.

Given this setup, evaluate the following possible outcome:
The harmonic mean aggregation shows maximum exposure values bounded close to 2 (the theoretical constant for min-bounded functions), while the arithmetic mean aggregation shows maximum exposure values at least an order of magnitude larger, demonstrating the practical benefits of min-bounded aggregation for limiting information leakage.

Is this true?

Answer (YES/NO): NO